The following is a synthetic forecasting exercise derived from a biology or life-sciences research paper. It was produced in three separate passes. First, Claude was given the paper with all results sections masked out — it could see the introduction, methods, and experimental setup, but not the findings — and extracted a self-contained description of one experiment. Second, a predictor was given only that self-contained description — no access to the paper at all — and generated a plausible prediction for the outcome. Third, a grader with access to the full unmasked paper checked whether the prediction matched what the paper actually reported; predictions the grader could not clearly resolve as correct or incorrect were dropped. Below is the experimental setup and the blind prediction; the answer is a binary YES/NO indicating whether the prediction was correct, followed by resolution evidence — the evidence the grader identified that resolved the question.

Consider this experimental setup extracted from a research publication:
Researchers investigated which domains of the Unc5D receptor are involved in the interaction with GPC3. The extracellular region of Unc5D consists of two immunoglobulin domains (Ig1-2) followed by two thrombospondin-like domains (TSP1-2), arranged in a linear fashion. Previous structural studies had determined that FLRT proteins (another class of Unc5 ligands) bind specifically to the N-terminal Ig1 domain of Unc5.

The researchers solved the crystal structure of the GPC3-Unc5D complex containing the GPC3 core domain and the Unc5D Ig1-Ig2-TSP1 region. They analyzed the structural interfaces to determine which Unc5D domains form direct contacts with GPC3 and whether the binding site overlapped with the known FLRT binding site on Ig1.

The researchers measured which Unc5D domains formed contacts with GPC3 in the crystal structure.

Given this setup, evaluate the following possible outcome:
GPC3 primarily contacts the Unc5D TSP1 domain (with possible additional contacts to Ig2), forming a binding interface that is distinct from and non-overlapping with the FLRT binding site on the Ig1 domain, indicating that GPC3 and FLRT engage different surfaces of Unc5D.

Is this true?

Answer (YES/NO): NO